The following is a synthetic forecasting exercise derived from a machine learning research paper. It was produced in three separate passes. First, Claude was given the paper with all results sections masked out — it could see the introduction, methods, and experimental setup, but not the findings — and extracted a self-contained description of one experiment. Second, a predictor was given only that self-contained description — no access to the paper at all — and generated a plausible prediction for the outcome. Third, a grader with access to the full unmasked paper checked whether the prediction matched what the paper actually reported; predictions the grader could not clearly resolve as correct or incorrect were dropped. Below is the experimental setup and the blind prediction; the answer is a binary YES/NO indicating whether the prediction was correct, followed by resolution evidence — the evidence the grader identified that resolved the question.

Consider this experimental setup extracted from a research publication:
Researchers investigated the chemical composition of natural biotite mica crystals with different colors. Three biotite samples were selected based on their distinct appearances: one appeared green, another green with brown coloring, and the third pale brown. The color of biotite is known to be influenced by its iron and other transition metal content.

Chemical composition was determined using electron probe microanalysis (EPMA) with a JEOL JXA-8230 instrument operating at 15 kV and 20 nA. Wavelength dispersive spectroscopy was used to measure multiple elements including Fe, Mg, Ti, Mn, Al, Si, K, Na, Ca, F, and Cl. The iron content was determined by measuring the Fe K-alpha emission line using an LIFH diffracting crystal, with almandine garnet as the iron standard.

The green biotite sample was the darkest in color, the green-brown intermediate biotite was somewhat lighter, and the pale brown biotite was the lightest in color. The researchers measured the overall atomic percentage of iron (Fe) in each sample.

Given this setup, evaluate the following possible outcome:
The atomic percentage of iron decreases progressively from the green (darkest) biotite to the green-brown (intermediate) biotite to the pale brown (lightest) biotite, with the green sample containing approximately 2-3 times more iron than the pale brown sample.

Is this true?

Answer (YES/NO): NO